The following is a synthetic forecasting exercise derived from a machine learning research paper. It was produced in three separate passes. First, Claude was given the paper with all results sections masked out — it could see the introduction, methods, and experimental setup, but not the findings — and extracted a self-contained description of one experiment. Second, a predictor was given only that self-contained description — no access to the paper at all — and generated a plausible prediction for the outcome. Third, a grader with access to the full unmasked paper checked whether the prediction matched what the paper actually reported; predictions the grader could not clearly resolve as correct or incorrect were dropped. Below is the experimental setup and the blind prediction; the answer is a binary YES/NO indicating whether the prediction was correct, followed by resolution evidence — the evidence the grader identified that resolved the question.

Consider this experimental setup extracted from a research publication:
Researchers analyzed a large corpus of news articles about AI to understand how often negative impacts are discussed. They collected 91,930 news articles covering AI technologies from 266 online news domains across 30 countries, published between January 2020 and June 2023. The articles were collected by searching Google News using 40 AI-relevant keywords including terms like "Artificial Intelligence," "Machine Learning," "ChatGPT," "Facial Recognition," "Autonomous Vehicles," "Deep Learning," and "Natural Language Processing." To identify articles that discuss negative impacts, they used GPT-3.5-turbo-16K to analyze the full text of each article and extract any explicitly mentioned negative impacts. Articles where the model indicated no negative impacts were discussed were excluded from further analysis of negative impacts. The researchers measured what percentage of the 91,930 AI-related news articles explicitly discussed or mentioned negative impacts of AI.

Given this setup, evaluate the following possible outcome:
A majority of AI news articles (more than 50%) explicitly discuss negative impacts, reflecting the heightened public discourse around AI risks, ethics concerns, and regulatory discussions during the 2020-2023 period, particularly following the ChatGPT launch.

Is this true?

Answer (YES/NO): NO